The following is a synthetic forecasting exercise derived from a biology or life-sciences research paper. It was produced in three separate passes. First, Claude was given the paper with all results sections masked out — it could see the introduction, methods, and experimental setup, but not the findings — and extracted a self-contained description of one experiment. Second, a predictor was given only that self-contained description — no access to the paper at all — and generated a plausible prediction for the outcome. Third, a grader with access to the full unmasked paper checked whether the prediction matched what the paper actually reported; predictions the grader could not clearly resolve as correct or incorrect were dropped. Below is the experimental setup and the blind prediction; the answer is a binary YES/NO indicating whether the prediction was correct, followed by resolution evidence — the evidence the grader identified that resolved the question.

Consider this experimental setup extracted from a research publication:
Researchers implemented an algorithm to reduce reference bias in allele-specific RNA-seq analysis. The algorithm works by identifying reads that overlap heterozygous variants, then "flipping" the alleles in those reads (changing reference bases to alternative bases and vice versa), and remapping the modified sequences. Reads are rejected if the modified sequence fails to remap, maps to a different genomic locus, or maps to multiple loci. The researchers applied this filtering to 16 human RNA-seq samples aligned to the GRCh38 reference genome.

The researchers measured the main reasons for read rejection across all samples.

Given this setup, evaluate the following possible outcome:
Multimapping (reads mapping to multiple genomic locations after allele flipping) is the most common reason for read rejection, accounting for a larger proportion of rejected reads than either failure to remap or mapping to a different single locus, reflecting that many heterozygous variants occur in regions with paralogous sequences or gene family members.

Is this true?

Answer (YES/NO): NO